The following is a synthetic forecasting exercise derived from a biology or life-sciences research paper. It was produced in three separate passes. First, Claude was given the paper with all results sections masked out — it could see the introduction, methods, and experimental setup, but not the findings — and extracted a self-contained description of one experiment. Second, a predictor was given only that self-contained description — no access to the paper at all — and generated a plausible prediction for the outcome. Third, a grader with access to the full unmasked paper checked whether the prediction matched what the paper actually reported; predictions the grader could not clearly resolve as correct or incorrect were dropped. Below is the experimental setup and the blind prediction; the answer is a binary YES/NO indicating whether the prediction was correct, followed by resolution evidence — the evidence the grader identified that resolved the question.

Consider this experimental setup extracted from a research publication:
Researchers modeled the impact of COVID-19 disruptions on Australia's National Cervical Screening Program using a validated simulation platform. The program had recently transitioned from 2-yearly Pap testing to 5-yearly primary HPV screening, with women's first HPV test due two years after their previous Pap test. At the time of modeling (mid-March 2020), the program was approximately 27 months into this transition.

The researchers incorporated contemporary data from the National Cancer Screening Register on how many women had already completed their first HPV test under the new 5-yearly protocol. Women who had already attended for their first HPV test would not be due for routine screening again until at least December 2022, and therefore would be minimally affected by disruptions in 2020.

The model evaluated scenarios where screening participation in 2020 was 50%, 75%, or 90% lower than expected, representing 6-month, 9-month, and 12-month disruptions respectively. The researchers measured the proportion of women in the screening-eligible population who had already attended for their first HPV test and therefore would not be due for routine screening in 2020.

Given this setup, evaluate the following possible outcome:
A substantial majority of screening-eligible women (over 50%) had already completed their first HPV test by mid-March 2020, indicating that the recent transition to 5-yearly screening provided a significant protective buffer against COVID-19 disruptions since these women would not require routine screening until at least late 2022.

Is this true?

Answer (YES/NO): YES